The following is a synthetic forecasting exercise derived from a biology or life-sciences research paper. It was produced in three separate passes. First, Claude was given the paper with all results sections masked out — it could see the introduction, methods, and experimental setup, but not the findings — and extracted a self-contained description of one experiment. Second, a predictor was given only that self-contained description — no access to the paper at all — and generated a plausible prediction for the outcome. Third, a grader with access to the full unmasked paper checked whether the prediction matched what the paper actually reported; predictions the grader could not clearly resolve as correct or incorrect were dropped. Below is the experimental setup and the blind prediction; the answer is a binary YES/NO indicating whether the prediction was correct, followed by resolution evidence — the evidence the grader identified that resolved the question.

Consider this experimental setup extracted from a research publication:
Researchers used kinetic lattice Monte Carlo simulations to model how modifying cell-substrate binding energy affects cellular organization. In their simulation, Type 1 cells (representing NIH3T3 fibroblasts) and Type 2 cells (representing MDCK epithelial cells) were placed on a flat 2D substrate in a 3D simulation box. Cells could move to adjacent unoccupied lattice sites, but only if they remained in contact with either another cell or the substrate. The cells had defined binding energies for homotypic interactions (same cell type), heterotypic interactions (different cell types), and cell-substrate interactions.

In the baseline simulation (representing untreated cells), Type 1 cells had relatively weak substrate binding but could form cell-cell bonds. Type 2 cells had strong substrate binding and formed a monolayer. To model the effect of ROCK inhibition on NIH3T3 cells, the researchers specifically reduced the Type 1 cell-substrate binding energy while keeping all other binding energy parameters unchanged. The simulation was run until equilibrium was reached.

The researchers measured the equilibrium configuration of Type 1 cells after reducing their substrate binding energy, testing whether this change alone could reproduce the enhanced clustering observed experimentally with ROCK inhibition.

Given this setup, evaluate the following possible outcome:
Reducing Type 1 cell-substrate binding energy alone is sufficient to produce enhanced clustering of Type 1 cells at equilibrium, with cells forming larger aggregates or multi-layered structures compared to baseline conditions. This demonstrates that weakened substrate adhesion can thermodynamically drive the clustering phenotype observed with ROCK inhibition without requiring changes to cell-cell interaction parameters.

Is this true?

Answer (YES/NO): YES